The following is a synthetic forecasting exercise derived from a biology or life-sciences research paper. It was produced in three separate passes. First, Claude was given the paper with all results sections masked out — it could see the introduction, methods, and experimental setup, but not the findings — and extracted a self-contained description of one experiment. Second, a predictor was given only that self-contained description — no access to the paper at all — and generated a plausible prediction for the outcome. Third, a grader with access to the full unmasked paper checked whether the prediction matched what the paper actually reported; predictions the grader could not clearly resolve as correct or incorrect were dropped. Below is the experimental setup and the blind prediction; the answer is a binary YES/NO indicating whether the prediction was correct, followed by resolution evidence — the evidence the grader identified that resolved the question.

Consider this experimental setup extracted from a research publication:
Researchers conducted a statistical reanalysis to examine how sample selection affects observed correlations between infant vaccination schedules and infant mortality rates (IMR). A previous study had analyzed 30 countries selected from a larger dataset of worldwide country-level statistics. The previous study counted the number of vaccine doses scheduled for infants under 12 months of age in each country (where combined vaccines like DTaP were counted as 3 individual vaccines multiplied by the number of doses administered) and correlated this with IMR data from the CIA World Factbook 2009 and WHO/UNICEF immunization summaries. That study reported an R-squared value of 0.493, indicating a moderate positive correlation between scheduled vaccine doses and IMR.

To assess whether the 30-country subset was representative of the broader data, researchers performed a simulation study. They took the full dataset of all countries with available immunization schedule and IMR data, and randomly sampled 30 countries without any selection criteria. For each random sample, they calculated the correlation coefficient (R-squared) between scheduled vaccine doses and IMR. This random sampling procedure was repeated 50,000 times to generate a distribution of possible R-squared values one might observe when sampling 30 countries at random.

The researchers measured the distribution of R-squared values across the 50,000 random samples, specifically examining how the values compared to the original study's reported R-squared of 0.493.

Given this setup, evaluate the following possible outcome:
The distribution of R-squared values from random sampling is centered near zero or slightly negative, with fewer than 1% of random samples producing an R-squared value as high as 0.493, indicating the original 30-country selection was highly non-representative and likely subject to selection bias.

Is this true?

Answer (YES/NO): YES